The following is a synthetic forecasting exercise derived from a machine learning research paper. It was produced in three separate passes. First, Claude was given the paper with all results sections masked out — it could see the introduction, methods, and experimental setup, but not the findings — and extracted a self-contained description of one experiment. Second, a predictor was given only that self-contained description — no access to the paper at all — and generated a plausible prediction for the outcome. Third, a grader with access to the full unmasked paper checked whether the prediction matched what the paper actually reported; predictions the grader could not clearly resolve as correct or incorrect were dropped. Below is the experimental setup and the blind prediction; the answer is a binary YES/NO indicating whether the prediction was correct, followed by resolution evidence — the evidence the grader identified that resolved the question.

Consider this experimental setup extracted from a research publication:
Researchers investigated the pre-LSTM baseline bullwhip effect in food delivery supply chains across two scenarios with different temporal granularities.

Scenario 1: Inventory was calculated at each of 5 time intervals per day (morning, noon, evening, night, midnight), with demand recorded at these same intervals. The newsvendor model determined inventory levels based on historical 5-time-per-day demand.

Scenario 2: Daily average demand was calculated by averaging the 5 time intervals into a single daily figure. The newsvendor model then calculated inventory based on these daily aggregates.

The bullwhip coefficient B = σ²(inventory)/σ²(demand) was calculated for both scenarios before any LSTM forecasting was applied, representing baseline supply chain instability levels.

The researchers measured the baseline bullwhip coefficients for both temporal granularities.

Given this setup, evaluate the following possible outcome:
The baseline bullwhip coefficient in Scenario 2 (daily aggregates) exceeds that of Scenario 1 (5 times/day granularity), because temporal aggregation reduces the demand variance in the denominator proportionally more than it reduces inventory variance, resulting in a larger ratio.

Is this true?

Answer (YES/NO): NO